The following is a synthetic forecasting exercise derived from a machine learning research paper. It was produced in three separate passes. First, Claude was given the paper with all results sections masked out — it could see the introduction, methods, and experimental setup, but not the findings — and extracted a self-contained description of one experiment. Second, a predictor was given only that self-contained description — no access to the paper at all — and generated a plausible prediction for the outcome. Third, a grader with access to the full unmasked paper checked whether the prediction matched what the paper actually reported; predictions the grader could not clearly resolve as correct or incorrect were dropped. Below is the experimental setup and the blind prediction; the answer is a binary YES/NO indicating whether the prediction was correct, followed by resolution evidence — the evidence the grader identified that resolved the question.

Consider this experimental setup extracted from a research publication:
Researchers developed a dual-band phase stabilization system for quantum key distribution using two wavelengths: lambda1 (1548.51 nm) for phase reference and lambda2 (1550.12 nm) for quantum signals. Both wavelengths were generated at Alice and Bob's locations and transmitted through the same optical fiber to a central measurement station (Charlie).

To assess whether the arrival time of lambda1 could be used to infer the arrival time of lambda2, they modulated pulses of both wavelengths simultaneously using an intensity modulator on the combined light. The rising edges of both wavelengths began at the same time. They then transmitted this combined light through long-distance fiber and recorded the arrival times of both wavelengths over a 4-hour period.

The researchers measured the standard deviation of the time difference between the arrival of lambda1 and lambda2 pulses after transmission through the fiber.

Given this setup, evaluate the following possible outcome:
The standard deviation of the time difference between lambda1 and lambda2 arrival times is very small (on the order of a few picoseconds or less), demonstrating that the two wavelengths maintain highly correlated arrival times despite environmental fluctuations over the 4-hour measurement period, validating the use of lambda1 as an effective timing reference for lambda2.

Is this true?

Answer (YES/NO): YES